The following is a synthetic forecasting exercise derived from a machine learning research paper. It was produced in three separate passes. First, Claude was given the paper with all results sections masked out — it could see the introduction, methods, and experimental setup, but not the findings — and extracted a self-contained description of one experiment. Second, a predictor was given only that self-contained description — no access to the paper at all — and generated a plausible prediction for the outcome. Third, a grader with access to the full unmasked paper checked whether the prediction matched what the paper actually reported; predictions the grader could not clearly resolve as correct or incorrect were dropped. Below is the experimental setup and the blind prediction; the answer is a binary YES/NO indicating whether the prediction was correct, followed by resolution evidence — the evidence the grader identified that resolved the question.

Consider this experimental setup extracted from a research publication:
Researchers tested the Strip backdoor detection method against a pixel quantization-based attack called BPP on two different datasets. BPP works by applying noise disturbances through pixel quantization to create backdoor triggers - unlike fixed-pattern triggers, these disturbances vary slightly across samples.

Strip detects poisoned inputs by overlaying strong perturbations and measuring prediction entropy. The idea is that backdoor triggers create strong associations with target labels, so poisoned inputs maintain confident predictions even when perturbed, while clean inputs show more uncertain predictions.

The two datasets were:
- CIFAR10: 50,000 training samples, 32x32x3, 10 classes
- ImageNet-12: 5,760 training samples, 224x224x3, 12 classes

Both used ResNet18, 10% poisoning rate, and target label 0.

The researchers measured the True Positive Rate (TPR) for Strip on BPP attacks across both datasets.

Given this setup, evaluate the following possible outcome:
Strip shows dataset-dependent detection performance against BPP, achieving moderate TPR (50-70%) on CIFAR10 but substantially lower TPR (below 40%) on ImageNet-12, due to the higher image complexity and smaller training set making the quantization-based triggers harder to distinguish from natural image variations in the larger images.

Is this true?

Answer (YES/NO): NO